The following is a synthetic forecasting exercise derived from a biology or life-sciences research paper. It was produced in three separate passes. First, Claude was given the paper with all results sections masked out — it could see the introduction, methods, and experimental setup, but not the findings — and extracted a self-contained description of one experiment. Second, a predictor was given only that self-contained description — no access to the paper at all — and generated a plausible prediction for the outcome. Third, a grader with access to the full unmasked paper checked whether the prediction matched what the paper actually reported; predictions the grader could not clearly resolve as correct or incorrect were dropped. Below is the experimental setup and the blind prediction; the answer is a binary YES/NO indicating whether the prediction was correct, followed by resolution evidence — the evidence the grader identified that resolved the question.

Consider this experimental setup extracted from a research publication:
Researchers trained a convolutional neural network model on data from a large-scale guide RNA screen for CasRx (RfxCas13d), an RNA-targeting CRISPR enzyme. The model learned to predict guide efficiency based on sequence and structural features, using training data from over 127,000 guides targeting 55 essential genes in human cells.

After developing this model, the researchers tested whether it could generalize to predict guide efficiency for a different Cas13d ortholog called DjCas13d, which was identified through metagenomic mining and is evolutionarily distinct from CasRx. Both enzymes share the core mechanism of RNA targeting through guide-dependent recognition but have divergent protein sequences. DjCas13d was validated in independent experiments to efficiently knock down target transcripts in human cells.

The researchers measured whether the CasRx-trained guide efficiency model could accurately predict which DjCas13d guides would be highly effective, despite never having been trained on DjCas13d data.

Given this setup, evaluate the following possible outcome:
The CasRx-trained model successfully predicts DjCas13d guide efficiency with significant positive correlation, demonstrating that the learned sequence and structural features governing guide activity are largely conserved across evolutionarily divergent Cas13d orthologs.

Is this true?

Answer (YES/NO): YES